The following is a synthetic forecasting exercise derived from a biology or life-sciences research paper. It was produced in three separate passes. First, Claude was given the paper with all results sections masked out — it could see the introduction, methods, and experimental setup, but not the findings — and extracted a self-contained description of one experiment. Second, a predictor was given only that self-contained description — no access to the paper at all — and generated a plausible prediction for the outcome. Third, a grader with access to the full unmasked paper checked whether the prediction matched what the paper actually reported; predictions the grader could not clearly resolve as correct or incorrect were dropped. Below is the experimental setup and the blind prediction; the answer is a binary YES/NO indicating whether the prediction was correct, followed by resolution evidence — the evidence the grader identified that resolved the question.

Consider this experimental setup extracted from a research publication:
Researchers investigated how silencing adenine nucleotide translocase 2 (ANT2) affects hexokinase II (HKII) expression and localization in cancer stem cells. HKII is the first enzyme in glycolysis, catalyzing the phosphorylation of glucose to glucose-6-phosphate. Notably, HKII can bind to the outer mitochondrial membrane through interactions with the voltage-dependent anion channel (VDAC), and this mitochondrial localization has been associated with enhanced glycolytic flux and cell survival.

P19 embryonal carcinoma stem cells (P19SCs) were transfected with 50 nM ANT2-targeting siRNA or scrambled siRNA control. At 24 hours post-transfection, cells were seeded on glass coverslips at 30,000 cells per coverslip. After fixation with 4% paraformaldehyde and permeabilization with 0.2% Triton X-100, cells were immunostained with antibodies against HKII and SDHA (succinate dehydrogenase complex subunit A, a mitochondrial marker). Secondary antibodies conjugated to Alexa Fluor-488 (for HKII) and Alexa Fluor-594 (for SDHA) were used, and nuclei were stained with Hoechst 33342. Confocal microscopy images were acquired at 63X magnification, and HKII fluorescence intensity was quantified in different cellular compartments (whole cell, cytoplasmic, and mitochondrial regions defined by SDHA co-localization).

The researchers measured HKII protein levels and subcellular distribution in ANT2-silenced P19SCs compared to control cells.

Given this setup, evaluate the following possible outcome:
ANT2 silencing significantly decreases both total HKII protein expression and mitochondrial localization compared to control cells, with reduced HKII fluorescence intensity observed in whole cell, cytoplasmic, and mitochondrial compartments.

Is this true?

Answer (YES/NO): YES